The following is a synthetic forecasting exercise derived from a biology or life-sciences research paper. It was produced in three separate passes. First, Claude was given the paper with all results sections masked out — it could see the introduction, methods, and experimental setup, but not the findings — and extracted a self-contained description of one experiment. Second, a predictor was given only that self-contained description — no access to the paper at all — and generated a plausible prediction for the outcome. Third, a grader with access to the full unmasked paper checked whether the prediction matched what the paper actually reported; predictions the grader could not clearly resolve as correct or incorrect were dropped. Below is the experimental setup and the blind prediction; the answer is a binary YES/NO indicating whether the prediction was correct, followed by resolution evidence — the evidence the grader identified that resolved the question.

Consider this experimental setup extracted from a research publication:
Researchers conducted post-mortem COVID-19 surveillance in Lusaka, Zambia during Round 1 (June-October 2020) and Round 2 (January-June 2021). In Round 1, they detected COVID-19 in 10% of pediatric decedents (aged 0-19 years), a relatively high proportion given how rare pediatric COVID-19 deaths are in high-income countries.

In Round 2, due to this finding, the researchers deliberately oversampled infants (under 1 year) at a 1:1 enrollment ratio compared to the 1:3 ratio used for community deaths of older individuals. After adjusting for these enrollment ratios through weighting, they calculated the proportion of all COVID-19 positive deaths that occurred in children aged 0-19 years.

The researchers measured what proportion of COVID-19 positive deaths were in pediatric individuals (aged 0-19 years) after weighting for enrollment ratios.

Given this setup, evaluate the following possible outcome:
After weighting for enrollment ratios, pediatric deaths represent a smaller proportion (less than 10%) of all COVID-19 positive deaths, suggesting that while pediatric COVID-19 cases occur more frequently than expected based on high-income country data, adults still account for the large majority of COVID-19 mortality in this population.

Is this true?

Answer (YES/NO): NO